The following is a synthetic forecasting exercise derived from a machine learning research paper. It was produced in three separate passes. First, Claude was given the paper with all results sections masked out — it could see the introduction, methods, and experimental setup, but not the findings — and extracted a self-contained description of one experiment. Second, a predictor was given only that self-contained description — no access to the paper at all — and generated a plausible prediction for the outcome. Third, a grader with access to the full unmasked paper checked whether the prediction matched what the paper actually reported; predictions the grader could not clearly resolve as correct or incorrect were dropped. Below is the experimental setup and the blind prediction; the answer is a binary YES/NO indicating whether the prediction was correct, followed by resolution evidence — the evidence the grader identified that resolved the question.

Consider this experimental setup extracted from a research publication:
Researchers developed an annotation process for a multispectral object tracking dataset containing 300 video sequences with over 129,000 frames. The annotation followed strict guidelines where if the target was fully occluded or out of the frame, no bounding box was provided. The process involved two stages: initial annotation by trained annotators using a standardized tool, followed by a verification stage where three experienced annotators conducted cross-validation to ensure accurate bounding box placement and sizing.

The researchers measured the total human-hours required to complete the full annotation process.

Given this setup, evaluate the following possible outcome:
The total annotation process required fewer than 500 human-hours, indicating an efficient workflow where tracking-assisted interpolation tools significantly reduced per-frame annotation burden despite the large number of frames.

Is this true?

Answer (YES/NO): NO